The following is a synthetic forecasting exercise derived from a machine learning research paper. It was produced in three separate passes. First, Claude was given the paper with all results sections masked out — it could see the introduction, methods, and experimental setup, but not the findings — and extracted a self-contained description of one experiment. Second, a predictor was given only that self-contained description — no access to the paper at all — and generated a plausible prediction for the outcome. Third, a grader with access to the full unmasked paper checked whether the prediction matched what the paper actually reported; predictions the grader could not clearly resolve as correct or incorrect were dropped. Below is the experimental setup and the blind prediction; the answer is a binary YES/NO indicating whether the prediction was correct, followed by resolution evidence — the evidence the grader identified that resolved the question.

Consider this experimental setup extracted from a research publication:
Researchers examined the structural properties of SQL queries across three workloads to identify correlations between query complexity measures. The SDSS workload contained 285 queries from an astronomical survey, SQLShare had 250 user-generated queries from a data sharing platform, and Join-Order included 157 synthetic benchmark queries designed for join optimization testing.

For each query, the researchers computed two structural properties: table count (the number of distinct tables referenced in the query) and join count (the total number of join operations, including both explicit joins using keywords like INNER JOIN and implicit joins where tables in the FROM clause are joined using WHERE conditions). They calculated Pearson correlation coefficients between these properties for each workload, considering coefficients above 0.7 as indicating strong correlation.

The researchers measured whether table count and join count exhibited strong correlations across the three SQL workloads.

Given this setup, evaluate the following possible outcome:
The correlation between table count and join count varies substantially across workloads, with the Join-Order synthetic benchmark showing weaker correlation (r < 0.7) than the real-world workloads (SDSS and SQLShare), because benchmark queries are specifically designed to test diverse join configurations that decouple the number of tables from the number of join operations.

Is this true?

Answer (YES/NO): NO